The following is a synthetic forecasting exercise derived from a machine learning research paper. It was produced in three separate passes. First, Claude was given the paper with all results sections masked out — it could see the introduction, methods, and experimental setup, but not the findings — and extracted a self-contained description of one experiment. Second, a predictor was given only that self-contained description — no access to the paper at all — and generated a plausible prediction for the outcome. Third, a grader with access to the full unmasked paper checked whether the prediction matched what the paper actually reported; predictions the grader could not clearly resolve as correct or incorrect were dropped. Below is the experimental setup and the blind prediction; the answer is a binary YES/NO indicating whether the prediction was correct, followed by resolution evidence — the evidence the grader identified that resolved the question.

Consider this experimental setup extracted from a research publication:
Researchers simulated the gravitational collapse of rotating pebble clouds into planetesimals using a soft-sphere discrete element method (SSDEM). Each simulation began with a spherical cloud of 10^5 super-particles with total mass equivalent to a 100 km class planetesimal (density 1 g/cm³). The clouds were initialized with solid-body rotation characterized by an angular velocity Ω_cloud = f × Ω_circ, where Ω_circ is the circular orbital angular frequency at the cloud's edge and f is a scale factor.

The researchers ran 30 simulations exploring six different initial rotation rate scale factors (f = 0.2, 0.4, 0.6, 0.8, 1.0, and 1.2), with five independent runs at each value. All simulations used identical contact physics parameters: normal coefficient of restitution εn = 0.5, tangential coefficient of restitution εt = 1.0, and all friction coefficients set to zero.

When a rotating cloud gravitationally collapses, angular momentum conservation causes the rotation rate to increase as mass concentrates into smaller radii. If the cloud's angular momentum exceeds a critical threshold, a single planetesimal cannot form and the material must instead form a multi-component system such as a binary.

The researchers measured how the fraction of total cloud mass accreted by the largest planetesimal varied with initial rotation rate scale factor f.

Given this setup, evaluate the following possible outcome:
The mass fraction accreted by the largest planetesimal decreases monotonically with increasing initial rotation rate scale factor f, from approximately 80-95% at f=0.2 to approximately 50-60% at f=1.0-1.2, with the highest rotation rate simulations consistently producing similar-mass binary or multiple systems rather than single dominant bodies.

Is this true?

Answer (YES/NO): NO